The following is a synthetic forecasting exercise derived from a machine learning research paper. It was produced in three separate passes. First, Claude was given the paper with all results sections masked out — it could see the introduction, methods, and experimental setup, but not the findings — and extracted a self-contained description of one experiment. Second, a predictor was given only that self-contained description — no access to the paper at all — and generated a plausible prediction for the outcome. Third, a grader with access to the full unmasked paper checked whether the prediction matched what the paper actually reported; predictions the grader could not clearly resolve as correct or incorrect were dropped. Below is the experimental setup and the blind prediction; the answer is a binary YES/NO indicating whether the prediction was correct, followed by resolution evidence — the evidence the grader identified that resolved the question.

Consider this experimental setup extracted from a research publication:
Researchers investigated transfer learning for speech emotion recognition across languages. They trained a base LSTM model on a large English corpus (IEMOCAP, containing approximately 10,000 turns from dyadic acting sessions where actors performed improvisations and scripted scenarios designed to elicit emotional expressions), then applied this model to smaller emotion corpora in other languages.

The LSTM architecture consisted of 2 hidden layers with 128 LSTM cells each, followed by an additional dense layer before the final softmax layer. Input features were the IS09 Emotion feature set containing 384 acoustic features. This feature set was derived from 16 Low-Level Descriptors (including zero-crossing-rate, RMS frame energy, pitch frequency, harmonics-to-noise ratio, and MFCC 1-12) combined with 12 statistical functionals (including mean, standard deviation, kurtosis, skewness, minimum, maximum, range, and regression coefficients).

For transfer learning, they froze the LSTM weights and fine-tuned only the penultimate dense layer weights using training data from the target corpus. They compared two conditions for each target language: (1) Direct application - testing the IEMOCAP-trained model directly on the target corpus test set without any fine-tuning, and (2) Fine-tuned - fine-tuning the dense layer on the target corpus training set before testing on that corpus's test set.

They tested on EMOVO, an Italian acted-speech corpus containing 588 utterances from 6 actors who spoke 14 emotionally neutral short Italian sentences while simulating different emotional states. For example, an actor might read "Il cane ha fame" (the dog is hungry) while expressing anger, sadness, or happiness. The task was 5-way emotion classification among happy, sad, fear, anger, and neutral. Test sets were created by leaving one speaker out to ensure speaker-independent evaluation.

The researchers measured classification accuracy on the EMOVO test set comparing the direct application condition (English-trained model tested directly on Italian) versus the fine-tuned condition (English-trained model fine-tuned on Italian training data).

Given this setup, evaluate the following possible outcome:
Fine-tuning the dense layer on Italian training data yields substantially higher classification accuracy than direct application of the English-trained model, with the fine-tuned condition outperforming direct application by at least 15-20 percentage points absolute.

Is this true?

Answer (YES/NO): NO